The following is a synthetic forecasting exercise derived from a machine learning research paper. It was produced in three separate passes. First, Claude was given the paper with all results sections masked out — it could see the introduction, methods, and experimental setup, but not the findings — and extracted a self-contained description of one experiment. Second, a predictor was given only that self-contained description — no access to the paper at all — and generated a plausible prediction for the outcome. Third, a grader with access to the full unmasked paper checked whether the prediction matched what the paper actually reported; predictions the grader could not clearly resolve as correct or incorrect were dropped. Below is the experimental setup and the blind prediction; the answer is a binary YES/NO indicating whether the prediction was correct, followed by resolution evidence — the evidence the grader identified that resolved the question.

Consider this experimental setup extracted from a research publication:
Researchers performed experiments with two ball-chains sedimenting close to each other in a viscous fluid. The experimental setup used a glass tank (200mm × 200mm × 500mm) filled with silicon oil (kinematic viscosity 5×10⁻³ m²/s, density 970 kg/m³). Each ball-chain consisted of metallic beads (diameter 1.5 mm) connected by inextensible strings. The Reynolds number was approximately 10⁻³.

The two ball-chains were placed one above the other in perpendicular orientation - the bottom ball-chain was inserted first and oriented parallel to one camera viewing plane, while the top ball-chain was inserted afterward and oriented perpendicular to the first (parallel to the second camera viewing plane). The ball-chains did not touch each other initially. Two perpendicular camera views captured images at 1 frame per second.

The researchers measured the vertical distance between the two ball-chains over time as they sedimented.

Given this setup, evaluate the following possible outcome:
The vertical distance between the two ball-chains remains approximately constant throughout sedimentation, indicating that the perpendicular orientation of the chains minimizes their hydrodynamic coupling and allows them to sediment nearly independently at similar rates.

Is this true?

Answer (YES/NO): NO